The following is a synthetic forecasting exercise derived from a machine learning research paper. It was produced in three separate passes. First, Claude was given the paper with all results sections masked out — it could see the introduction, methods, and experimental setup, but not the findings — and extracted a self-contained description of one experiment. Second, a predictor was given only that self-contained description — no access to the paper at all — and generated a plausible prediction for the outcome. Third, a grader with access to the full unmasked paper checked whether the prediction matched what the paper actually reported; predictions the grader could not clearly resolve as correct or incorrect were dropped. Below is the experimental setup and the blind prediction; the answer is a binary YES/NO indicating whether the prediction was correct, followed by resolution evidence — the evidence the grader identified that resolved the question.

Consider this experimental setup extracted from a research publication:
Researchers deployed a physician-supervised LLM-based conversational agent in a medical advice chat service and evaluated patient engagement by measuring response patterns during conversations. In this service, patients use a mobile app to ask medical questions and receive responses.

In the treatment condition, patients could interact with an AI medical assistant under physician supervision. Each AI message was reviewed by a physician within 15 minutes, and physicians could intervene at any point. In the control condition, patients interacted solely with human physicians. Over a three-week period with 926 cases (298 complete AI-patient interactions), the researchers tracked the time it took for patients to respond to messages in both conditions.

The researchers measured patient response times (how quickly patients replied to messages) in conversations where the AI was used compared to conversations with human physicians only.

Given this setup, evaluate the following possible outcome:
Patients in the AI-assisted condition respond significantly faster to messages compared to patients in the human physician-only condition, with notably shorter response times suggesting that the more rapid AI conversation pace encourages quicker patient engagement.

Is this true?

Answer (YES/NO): YES